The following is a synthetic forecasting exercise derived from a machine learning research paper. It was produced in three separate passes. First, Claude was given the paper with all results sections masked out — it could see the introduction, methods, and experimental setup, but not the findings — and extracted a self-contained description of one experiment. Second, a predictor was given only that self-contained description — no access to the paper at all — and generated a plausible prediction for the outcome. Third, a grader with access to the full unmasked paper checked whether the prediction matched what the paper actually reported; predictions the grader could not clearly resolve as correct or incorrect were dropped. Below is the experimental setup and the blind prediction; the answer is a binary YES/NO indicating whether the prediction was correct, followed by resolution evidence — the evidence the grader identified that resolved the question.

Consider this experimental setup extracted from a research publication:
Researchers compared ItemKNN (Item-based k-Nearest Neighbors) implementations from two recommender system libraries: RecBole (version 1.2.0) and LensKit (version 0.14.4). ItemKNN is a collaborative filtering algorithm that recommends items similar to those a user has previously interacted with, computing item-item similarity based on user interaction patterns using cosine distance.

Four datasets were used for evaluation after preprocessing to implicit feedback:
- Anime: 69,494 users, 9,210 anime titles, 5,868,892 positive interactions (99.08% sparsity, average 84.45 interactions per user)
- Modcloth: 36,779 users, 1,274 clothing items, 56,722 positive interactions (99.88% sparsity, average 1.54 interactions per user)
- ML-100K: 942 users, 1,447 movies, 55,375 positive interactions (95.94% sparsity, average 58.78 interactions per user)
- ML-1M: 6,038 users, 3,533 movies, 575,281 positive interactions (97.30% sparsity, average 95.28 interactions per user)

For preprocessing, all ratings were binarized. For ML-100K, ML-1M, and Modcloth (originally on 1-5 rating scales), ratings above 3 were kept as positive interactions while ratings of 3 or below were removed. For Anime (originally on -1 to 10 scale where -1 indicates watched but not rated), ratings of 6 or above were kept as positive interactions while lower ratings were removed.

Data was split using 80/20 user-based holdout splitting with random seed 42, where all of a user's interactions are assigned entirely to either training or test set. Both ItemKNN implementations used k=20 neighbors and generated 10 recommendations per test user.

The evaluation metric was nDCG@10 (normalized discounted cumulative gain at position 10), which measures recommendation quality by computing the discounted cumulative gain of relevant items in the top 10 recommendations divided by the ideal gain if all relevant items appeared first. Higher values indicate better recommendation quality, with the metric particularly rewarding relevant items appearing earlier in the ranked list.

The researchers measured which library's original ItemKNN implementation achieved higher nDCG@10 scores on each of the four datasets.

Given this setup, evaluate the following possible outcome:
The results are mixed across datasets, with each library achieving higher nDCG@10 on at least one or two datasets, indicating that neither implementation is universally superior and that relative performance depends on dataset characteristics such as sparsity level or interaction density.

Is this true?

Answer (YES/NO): YES